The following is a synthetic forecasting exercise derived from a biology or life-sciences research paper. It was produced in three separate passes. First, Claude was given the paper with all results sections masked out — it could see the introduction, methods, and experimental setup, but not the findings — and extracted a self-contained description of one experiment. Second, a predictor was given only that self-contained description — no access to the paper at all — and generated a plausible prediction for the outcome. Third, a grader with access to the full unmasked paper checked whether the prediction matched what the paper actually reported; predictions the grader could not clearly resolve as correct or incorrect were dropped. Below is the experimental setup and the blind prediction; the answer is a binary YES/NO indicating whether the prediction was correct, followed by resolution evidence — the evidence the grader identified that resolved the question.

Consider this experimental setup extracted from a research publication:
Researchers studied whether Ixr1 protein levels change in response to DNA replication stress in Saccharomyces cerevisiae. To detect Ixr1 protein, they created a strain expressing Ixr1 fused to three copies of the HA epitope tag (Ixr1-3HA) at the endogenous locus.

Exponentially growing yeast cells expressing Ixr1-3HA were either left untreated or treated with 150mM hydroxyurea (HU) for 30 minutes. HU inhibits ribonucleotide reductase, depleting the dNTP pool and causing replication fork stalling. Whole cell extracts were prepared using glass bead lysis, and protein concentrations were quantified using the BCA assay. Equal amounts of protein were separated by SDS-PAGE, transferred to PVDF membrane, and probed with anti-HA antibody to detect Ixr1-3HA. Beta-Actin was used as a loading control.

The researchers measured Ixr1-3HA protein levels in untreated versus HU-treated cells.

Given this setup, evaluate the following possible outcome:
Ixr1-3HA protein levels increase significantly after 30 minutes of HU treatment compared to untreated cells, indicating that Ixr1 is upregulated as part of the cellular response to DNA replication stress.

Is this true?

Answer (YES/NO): YES